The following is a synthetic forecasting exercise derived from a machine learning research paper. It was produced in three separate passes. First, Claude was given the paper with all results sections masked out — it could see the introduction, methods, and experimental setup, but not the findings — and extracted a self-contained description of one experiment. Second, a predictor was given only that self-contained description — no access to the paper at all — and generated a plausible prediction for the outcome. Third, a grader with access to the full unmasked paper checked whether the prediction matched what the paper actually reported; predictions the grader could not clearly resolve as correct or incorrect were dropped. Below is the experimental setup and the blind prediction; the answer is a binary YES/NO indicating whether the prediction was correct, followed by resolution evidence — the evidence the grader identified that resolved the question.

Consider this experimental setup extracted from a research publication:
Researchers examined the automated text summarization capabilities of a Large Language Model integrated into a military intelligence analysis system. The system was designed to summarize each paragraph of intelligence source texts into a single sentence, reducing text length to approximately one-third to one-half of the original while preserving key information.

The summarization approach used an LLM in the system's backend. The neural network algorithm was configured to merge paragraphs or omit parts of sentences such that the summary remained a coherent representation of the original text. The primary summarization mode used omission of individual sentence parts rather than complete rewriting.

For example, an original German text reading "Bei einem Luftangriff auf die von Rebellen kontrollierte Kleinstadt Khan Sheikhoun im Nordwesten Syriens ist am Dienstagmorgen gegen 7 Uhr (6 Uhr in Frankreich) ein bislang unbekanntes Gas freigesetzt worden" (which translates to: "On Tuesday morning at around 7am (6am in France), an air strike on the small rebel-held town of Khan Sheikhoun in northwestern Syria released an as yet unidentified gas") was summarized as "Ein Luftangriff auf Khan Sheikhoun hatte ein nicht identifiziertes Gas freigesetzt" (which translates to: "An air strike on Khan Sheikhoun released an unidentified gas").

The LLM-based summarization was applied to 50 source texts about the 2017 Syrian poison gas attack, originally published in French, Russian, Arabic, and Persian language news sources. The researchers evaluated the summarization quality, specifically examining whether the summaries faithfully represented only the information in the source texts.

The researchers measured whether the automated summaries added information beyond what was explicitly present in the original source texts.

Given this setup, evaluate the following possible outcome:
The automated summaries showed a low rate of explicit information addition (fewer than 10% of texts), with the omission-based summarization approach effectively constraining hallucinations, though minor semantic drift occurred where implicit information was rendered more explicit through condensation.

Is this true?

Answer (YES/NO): NO